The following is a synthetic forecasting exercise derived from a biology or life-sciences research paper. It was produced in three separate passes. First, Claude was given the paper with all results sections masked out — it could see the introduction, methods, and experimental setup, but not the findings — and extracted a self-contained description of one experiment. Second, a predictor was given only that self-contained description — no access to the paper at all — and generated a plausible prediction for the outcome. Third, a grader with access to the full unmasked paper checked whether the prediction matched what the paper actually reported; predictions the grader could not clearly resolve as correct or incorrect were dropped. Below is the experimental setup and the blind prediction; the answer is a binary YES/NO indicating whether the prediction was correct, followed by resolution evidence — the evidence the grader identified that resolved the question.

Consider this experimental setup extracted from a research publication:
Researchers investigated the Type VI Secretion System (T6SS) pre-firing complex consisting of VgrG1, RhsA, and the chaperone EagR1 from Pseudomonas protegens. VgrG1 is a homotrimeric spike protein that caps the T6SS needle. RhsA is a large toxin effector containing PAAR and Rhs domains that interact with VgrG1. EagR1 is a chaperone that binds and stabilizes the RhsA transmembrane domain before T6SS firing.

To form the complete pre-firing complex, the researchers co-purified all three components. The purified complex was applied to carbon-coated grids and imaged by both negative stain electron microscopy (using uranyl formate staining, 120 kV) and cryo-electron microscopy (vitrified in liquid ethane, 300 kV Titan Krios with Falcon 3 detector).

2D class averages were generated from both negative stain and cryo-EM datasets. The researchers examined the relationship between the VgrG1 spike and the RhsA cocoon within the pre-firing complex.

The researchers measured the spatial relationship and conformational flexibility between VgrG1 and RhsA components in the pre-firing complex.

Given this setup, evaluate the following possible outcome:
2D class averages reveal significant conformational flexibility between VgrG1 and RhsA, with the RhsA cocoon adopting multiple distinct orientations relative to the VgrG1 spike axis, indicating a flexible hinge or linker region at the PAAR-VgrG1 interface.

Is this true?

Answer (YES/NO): YES